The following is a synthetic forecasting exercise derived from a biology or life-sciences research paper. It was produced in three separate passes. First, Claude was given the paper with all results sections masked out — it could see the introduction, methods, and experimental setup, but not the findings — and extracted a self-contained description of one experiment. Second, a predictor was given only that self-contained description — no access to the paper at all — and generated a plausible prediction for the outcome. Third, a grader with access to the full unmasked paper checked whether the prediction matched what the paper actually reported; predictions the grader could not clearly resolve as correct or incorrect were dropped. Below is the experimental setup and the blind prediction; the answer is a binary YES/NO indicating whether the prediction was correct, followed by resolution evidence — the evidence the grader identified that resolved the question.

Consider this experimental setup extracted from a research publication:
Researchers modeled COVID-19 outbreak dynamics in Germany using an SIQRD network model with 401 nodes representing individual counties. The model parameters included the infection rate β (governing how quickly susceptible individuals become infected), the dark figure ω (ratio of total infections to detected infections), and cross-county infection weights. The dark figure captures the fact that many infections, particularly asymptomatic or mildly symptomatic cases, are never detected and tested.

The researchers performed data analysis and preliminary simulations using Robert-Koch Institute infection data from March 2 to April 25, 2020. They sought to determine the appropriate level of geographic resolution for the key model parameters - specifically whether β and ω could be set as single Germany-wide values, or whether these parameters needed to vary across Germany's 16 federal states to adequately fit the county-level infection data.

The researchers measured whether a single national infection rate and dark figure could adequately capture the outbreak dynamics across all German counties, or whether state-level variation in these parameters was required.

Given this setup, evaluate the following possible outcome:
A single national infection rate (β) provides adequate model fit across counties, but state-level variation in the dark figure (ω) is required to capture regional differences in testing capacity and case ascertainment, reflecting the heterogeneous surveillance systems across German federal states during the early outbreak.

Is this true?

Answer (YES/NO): NO